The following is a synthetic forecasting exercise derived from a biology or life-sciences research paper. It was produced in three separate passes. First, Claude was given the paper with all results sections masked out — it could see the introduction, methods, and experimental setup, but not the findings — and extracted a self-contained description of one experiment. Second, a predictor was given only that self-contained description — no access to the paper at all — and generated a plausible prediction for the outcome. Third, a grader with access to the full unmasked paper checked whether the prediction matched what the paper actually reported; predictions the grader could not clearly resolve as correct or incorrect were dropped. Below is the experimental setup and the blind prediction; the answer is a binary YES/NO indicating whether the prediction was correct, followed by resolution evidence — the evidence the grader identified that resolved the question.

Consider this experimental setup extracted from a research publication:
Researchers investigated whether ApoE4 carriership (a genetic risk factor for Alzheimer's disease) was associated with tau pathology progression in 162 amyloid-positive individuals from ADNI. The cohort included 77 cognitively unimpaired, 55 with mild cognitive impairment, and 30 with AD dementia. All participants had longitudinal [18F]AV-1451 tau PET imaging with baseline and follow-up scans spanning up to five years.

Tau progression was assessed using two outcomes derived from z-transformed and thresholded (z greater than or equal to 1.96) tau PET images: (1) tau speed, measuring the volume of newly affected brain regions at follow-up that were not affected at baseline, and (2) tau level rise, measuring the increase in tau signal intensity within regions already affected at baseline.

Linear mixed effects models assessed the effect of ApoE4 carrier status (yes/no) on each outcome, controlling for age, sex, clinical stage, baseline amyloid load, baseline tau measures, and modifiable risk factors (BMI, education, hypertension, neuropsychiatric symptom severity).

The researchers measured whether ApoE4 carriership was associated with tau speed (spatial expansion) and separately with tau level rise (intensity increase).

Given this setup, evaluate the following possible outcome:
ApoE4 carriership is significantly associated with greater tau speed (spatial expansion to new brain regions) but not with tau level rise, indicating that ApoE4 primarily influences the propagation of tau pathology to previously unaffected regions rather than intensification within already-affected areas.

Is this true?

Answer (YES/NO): YES